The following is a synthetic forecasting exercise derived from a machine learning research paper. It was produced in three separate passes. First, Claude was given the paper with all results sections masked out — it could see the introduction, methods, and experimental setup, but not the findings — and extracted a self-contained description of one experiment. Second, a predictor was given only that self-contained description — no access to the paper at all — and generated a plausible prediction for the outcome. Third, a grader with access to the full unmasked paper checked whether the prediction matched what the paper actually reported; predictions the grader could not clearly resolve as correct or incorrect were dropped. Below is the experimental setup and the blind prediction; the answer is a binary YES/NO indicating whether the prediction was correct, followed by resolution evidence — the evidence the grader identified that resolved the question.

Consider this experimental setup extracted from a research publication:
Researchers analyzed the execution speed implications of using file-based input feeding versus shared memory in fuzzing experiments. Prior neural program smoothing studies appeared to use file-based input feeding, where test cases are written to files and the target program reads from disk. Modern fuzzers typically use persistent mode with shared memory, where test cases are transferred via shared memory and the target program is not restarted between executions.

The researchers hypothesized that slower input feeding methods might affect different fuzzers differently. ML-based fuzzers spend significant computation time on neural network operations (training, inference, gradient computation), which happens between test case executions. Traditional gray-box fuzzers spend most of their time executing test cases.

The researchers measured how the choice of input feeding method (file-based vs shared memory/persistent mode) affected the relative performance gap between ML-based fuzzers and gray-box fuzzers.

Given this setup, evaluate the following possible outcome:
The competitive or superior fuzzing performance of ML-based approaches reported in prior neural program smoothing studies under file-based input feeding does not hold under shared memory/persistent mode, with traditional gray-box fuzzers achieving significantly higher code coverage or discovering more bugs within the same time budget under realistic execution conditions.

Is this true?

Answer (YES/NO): YES